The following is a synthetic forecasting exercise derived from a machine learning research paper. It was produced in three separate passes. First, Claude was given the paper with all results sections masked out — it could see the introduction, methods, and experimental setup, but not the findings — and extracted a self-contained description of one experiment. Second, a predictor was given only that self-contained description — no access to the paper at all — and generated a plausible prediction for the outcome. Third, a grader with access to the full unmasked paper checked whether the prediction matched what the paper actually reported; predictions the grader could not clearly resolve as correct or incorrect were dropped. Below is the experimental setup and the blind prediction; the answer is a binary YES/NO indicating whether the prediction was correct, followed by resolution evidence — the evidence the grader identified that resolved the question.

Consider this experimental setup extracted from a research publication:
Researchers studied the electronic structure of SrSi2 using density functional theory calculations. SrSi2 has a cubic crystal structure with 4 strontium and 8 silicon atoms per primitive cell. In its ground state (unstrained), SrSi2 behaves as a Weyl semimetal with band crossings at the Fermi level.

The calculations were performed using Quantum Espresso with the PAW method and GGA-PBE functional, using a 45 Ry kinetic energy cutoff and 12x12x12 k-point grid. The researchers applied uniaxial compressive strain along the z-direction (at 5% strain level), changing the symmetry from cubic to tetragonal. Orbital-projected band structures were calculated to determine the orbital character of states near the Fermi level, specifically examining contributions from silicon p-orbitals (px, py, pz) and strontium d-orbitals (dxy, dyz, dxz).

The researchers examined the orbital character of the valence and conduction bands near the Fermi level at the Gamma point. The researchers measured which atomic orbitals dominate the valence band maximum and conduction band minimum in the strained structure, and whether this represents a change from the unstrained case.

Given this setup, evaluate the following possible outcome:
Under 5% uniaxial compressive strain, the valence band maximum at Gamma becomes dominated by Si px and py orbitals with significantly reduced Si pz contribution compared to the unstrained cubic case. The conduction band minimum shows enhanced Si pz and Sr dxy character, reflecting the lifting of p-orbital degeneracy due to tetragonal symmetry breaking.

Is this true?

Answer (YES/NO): NO